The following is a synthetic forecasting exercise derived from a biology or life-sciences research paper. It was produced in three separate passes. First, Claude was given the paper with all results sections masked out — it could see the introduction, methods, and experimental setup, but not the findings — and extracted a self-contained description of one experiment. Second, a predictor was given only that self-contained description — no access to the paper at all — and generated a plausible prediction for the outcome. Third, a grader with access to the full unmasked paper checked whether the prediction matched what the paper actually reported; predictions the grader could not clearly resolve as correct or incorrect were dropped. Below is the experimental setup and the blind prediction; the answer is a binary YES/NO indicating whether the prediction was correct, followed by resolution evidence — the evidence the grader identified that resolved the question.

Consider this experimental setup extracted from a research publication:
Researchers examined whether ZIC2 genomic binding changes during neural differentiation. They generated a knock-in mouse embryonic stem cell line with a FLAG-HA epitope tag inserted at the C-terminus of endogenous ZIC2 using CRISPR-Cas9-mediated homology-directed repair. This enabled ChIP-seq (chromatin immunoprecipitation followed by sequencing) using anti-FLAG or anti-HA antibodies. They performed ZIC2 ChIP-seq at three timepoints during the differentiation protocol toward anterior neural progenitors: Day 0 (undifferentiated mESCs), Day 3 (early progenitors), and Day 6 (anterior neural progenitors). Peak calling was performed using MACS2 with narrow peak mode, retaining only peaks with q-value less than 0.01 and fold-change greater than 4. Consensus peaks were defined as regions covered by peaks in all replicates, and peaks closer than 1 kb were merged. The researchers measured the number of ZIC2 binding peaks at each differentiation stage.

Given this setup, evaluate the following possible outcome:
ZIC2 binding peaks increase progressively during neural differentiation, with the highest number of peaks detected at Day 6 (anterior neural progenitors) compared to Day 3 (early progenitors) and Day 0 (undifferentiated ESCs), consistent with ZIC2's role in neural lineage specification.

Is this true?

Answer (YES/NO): NO